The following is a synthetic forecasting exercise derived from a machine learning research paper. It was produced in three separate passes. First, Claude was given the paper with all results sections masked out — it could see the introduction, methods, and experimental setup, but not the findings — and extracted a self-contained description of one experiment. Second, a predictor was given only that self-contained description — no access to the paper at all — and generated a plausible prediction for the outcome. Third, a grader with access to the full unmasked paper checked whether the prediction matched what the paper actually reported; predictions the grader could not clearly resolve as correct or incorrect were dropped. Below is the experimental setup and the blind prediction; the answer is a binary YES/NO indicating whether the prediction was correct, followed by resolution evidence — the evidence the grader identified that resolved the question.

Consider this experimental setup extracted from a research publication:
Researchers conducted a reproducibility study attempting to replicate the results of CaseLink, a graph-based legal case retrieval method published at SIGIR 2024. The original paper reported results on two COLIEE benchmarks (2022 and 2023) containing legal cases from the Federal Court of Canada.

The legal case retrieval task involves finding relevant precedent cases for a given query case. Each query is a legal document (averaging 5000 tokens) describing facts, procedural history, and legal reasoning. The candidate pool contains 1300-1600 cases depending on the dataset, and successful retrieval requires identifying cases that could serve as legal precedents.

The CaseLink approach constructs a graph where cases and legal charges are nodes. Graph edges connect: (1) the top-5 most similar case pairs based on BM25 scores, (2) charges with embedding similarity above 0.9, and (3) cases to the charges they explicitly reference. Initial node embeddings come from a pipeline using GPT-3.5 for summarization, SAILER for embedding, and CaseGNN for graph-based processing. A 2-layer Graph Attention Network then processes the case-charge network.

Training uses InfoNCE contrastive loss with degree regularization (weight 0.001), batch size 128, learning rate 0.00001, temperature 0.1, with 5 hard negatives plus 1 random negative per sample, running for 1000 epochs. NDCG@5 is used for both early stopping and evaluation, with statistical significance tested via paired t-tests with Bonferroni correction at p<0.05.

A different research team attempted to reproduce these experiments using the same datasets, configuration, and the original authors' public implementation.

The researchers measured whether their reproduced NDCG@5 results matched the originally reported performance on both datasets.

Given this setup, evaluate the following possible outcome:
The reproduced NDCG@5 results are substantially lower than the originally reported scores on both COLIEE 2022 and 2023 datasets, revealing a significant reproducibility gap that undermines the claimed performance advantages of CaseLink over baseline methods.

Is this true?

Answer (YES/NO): YES